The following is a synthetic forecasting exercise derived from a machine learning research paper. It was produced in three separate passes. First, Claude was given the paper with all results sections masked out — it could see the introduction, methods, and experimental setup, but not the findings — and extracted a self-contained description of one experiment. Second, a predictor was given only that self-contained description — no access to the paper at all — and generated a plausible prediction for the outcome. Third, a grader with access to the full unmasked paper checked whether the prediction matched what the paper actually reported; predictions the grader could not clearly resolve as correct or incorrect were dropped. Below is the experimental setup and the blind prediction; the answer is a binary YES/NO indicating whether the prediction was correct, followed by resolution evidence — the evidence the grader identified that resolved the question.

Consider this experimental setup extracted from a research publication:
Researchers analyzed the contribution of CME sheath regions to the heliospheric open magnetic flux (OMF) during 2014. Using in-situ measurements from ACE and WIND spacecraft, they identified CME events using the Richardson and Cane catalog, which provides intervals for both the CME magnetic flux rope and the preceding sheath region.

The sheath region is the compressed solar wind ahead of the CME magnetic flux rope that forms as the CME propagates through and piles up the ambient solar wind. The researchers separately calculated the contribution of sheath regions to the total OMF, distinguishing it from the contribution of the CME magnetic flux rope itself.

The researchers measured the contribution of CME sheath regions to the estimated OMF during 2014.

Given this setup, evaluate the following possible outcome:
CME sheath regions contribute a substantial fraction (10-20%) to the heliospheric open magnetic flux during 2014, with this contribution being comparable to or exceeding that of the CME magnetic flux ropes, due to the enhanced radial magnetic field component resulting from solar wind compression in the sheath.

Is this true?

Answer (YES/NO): NO